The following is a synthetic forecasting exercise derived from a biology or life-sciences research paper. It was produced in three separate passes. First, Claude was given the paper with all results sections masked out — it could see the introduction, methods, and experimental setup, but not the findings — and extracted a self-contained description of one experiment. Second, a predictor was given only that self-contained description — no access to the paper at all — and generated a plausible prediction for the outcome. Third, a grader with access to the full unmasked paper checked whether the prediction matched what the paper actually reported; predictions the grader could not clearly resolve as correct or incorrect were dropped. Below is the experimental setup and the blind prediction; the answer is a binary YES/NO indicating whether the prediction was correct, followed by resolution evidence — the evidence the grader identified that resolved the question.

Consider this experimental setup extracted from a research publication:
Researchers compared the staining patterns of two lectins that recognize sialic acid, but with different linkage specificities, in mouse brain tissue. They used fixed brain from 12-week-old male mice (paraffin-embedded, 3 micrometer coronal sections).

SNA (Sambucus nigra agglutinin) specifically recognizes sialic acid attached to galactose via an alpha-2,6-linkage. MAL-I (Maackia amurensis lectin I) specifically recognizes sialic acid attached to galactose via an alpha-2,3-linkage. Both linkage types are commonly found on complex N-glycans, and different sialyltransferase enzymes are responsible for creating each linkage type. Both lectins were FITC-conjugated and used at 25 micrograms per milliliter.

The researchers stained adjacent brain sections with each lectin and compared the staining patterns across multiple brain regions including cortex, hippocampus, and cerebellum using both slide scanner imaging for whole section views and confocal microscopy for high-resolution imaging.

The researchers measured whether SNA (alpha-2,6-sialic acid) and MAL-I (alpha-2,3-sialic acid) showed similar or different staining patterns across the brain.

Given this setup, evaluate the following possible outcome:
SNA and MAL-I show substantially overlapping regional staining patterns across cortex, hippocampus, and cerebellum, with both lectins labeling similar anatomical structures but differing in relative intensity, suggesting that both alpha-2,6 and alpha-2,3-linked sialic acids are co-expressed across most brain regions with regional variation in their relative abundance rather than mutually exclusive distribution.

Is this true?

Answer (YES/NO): NO